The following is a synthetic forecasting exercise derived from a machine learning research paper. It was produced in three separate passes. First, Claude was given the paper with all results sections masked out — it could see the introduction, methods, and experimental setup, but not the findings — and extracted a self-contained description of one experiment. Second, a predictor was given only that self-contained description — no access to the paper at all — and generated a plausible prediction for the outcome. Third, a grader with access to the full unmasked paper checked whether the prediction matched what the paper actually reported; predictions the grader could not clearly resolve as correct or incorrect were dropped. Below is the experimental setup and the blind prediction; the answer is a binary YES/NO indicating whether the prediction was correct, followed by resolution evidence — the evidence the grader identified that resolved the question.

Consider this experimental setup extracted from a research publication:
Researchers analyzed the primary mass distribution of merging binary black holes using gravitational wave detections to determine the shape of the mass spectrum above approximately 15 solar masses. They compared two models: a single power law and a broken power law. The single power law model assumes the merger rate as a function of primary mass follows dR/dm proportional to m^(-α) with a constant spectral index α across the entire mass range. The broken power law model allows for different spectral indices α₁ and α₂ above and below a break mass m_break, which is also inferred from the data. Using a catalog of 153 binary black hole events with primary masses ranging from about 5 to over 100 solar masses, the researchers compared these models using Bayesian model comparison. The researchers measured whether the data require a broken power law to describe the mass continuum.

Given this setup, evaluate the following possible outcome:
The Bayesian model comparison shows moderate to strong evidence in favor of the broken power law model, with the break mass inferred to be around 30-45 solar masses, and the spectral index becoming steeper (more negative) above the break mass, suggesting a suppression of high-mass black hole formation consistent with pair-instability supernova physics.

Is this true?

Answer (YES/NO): YES